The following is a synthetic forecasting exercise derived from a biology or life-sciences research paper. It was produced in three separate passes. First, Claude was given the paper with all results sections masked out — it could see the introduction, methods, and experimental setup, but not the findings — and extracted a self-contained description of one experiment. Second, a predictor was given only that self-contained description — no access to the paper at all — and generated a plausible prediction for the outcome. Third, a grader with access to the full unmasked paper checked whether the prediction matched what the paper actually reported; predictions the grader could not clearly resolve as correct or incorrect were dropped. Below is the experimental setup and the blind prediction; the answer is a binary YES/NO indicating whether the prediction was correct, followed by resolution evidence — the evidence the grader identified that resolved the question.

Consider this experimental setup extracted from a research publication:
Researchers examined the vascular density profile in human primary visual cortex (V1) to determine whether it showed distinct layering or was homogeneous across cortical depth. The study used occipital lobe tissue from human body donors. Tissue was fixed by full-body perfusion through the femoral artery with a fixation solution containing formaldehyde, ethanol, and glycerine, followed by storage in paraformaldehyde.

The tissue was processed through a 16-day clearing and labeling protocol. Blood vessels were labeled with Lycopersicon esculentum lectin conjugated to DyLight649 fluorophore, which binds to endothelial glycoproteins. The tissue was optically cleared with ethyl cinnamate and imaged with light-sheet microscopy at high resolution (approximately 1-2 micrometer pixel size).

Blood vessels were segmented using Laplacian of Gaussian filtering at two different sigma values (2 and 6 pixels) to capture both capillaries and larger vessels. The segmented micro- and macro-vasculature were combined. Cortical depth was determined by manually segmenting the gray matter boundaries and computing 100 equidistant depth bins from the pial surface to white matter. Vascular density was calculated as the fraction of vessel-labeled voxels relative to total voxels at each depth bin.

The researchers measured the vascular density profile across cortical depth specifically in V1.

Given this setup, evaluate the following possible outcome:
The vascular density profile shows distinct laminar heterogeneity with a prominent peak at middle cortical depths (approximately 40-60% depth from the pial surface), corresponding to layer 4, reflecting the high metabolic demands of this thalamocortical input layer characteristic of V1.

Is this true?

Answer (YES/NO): YES